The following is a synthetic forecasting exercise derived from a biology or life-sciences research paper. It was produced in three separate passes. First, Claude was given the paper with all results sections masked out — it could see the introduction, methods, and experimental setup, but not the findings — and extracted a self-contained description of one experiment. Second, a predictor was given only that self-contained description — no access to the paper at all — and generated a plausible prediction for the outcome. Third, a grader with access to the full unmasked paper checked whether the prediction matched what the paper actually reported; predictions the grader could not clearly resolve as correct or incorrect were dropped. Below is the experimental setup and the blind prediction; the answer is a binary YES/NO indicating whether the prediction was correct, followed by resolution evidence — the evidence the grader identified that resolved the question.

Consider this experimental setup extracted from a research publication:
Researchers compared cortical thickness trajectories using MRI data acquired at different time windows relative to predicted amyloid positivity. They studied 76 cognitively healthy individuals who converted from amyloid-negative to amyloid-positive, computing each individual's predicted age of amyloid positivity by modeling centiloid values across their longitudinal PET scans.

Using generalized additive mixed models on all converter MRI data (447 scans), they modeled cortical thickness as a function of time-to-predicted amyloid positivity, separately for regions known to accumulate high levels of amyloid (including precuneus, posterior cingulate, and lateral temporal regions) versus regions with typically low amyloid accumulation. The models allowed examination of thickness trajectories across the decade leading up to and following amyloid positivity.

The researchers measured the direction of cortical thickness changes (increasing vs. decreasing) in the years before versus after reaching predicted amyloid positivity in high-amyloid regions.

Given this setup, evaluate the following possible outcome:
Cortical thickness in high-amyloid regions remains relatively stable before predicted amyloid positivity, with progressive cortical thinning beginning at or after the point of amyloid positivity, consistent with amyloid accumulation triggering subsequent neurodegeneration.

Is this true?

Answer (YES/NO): NO